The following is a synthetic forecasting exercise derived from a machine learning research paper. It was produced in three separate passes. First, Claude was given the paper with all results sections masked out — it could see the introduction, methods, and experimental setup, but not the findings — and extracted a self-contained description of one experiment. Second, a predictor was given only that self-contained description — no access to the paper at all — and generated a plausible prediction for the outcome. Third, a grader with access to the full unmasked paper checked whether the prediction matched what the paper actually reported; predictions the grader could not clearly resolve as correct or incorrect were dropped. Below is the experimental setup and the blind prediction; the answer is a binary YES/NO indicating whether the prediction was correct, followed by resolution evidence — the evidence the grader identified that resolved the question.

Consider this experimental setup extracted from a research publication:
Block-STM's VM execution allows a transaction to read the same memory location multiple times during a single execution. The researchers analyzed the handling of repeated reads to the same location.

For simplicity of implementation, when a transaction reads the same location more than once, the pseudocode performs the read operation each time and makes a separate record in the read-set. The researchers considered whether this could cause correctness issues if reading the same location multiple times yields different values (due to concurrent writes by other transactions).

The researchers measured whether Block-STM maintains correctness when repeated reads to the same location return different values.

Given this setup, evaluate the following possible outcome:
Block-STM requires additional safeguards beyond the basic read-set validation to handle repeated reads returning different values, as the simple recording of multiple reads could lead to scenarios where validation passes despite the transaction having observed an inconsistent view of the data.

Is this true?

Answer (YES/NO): NO